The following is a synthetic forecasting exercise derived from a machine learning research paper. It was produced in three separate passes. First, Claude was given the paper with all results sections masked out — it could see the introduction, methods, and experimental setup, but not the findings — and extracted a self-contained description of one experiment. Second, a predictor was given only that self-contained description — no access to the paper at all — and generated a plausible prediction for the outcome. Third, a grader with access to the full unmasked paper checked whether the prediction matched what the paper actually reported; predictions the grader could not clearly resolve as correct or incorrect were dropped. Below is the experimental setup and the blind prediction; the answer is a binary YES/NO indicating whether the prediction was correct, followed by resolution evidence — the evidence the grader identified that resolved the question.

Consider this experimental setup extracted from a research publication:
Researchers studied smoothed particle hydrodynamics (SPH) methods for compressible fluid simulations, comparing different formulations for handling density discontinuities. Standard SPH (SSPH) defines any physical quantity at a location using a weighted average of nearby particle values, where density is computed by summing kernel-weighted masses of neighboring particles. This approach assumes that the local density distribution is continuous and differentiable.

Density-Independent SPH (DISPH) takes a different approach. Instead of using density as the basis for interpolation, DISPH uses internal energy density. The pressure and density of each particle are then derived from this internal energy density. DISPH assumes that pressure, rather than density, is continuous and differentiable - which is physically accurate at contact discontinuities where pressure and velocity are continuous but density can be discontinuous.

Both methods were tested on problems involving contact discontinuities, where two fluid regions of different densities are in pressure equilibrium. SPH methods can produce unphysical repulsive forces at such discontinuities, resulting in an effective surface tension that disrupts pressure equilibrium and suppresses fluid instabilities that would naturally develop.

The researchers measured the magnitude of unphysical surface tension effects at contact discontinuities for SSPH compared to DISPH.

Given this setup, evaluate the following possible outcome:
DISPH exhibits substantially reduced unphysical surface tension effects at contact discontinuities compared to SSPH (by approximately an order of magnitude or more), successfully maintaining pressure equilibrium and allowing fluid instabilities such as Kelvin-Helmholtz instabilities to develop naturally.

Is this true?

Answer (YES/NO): NO